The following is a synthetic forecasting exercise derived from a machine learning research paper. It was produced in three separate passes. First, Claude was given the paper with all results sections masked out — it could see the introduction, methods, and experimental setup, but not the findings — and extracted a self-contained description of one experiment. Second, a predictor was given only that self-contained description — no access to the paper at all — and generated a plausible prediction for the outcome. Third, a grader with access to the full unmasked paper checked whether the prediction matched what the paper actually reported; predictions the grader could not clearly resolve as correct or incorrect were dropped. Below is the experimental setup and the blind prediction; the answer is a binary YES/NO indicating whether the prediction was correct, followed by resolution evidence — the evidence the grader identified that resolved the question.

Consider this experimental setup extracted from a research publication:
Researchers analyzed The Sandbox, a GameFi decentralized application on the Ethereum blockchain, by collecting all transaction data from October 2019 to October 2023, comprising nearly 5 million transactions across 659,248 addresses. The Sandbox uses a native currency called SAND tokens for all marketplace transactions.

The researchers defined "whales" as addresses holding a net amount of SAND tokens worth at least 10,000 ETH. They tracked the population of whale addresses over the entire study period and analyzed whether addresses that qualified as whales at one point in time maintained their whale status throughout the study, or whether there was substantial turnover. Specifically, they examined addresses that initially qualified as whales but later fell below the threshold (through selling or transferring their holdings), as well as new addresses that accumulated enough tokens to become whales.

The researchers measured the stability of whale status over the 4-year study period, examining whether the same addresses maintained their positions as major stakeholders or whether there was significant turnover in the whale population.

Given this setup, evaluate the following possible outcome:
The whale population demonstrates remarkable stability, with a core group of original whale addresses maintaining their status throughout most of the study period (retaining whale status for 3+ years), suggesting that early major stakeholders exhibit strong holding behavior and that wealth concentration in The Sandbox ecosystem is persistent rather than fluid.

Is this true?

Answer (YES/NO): NO